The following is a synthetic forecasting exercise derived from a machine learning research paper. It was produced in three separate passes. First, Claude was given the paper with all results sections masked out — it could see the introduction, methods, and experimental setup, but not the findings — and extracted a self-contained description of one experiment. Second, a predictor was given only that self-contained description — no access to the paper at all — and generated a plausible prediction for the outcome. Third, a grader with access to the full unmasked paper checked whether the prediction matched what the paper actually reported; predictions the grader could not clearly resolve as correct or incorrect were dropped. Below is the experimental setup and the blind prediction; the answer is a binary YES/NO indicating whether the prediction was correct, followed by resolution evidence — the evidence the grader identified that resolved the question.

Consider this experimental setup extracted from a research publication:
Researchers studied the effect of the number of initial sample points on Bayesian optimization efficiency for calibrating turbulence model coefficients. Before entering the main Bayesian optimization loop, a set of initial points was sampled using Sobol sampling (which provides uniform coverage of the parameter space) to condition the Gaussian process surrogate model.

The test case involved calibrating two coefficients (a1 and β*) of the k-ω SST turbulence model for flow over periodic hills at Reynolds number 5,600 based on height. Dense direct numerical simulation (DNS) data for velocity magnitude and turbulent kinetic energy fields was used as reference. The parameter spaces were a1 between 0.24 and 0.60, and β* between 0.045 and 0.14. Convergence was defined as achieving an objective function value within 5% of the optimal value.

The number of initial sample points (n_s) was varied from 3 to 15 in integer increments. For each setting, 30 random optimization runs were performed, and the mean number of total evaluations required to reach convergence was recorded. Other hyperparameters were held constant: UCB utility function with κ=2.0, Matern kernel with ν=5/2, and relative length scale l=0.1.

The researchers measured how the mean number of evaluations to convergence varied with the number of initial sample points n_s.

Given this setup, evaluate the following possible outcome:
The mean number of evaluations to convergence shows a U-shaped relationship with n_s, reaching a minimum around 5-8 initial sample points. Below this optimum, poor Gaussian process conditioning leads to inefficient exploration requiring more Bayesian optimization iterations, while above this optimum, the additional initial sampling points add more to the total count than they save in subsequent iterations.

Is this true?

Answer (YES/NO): YES